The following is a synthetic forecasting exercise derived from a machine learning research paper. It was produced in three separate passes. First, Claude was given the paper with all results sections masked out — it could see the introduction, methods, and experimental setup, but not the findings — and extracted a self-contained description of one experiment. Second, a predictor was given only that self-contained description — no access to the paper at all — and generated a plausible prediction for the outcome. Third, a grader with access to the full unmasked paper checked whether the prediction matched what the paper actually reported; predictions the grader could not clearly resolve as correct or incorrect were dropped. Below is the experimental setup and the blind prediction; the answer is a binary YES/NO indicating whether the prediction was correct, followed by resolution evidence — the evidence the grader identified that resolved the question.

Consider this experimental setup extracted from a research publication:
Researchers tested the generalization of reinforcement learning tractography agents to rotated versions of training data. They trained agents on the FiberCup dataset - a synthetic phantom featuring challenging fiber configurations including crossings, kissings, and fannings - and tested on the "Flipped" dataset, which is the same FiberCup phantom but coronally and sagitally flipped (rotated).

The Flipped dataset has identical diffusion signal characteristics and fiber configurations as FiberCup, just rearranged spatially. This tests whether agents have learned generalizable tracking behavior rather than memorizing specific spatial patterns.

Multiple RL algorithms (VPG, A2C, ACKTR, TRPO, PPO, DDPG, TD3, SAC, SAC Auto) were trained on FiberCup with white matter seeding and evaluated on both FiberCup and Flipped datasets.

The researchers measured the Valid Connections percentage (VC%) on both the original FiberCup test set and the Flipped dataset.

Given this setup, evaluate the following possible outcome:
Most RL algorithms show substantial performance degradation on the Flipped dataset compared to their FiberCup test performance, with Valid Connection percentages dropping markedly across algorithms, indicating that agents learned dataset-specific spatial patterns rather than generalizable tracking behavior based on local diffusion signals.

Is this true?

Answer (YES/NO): NO